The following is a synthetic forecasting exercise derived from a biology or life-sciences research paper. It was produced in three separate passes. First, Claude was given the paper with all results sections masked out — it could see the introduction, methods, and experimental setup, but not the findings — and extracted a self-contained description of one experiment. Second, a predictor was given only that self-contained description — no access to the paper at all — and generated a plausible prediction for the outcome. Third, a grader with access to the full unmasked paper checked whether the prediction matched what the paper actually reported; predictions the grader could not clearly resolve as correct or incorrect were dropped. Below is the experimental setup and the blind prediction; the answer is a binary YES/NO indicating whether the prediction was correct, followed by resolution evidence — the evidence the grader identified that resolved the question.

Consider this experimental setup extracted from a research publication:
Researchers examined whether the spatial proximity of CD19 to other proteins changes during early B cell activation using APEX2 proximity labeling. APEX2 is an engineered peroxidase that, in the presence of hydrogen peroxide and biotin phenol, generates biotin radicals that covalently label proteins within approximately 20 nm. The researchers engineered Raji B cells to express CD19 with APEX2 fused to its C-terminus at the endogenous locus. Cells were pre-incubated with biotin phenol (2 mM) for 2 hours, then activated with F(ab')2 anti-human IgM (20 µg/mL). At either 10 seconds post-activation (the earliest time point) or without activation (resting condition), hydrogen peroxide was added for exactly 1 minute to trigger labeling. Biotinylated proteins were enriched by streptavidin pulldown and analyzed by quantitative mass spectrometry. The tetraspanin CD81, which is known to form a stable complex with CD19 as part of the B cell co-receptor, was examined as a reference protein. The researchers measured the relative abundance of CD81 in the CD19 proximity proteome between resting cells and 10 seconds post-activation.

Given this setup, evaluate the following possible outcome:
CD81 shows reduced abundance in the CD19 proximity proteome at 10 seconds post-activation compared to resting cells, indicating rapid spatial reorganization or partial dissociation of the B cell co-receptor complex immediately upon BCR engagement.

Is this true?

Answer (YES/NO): NO